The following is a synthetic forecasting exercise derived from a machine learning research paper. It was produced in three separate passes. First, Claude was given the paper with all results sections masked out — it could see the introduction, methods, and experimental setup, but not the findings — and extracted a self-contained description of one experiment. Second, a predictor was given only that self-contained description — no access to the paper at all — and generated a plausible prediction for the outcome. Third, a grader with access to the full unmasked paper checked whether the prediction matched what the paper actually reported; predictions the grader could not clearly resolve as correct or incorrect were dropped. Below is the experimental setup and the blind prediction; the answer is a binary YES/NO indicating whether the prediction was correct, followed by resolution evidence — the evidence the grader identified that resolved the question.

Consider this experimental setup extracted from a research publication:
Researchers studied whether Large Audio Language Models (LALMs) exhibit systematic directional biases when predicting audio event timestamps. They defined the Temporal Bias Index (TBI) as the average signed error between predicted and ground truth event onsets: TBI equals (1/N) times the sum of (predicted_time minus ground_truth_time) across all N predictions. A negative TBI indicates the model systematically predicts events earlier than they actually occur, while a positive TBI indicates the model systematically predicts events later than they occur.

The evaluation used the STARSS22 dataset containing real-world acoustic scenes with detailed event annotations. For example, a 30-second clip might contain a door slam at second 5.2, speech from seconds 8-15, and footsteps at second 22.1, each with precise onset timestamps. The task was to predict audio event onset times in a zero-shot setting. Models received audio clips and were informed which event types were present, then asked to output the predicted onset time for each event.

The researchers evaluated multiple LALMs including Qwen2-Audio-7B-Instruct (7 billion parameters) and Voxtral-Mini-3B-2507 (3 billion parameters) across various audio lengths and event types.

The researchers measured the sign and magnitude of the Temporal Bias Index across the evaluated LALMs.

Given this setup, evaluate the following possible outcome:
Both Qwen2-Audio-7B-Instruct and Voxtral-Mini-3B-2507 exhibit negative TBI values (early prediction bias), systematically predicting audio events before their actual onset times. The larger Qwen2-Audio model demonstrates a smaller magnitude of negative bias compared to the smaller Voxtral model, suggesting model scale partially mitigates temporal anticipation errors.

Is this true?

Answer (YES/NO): NO